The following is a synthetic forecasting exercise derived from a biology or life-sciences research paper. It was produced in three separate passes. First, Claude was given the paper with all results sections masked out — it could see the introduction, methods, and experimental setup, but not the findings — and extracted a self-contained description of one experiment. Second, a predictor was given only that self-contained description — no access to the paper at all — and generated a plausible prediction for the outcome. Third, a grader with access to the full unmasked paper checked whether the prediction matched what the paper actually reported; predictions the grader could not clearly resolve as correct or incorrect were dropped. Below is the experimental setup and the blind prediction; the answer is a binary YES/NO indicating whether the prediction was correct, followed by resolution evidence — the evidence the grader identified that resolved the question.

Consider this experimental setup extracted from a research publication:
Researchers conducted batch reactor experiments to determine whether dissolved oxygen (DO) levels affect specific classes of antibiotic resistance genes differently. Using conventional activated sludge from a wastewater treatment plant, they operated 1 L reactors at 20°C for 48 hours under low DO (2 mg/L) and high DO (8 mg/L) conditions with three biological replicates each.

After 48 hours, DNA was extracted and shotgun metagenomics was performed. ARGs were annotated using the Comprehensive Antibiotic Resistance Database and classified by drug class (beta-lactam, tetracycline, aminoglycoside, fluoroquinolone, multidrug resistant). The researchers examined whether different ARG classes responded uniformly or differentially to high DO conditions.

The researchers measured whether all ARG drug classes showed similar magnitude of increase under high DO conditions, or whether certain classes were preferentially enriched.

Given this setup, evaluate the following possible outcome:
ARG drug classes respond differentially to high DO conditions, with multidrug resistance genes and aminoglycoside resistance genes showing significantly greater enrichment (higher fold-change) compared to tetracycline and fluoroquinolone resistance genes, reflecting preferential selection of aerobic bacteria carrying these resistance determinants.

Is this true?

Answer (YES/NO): NO